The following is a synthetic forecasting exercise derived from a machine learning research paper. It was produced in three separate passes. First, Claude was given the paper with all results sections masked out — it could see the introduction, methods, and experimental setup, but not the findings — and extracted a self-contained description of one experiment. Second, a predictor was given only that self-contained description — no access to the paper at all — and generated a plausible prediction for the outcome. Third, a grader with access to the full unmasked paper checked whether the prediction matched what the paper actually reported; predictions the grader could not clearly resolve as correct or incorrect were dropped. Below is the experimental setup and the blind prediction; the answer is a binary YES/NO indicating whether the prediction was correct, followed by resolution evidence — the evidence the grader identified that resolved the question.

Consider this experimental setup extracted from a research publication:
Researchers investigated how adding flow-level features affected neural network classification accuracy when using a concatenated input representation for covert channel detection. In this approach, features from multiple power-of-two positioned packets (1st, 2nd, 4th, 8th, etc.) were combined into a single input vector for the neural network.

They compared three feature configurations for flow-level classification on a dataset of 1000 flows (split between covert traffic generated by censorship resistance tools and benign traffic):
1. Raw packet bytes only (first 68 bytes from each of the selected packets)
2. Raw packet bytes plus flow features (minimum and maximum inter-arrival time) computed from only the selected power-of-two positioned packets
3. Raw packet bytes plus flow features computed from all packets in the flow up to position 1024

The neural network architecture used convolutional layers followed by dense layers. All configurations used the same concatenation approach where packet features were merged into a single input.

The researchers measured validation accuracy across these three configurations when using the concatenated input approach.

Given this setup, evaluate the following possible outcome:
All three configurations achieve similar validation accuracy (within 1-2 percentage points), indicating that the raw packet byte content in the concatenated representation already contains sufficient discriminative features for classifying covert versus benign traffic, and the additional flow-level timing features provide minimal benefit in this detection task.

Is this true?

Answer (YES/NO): NO